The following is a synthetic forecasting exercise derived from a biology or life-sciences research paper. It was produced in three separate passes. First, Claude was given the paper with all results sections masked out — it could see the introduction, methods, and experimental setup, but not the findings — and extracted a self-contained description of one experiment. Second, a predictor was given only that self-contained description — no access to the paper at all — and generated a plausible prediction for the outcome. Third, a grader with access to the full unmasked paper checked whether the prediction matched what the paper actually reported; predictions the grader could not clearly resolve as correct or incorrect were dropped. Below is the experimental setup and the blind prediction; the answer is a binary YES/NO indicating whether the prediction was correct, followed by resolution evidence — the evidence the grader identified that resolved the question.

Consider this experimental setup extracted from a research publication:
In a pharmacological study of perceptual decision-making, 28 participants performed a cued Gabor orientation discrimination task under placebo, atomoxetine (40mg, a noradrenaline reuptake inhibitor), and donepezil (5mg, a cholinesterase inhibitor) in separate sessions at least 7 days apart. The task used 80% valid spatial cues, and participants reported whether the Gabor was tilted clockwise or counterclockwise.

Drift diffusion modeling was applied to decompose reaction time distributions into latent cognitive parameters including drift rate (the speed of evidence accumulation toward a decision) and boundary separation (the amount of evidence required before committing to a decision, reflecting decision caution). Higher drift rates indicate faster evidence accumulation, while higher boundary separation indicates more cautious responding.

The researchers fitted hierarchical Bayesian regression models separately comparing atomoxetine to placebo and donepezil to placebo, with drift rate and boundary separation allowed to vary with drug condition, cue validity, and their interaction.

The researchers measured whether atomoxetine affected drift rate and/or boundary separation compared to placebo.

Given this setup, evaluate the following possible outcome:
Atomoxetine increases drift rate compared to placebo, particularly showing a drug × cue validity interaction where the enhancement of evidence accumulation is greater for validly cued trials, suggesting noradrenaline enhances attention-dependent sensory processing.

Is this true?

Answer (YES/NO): YES